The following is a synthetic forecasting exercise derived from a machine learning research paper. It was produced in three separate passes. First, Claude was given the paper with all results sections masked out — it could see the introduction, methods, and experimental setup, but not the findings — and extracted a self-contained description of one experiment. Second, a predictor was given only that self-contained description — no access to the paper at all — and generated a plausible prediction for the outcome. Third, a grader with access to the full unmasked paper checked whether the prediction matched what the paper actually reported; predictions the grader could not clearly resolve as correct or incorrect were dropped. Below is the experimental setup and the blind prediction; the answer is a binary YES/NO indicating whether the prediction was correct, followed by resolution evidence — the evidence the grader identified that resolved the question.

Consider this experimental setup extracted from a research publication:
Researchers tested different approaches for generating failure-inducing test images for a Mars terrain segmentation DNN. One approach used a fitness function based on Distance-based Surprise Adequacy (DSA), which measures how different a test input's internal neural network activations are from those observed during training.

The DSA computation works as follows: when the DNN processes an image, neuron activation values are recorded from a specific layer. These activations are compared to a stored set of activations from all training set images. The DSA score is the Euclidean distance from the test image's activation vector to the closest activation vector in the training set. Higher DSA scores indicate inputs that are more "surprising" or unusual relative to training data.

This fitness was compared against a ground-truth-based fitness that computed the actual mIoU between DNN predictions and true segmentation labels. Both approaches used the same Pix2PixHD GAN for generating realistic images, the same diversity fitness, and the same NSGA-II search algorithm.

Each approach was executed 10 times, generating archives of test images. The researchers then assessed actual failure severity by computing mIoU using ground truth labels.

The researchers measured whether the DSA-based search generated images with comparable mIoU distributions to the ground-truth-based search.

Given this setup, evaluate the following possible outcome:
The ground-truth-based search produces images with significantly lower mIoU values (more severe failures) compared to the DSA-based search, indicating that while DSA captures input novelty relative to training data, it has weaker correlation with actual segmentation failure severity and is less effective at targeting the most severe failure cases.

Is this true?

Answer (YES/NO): NO